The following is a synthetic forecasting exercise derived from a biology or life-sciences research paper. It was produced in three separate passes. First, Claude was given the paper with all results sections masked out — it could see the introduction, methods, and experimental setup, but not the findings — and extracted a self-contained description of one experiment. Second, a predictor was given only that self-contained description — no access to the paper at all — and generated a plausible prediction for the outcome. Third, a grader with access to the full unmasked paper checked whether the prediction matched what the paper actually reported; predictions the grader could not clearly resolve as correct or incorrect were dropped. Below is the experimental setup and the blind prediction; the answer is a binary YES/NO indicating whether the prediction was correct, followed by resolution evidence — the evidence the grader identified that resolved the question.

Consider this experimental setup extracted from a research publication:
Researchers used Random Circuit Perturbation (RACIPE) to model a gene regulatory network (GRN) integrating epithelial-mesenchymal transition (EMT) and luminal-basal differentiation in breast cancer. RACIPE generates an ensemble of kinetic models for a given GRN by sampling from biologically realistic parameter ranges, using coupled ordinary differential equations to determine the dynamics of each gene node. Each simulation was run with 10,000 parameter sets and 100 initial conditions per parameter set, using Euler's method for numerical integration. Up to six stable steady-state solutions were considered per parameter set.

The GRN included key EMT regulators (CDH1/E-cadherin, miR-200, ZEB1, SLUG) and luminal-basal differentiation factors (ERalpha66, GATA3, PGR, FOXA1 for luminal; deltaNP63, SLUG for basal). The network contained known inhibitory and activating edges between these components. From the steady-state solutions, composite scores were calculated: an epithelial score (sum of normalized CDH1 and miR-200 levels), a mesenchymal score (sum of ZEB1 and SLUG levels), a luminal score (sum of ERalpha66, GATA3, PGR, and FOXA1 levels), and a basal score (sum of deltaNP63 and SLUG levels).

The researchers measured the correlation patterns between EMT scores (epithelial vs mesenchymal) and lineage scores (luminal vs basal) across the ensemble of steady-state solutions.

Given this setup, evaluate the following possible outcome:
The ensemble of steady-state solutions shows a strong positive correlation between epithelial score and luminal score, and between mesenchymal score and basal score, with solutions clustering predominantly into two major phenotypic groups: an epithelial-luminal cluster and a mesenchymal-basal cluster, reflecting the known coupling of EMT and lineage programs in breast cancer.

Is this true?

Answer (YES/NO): NO